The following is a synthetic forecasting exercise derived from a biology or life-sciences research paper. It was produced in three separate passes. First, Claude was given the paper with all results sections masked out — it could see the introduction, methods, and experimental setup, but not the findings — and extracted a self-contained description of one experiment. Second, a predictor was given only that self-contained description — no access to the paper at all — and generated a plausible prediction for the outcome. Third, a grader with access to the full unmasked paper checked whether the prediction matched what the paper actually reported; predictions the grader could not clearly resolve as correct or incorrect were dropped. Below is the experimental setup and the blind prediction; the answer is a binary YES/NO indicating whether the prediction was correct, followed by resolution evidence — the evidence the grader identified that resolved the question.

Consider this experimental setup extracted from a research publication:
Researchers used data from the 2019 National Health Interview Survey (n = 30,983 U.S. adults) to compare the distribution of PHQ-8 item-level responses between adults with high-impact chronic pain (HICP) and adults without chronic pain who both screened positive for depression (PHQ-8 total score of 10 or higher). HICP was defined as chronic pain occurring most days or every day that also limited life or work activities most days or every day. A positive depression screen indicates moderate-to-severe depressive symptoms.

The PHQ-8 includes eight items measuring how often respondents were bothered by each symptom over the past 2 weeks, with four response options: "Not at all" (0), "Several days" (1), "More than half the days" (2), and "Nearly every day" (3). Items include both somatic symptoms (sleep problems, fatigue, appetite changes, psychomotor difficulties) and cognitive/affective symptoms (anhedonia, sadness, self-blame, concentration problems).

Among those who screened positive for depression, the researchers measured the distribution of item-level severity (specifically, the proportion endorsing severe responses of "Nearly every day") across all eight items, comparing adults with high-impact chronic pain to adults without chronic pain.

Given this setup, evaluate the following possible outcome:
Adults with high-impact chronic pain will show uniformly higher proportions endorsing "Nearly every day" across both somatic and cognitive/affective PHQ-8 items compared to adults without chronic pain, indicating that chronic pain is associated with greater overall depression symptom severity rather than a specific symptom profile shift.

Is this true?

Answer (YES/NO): NO